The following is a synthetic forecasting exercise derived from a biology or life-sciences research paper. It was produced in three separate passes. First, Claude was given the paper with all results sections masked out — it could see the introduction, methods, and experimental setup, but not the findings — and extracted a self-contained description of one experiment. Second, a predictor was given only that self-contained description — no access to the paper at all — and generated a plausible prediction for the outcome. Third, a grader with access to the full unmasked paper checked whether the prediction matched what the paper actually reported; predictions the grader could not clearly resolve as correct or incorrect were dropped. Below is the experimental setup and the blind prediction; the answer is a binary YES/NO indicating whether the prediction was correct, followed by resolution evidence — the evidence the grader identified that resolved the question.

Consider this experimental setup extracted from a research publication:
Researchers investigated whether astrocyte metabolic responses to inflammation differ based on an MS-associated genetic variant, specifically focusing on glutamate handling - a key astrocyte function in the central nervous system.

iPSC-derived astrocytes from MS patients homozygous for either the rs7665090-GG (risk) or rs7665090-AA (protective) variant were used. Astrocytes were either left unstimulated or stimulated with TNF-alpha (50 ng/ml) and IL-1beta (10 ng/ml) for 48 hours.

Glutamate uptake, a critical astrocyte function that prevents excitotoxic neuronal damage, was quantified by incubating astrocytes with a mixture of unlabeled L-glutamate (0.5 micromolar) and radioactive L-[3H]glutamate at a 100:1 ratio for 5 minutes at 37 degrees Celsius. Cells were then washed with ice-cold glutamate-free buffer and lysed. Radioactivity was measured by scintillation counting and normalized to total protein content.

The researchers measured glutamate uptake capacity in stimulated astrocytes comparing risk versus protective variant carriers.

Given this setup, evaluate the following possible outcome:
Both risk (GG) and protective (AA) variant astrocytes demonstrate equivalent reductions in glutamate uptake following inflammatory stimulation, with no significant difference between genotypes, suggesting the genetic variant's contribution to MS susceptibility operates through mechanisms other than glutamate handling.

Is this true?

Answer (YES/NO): NO